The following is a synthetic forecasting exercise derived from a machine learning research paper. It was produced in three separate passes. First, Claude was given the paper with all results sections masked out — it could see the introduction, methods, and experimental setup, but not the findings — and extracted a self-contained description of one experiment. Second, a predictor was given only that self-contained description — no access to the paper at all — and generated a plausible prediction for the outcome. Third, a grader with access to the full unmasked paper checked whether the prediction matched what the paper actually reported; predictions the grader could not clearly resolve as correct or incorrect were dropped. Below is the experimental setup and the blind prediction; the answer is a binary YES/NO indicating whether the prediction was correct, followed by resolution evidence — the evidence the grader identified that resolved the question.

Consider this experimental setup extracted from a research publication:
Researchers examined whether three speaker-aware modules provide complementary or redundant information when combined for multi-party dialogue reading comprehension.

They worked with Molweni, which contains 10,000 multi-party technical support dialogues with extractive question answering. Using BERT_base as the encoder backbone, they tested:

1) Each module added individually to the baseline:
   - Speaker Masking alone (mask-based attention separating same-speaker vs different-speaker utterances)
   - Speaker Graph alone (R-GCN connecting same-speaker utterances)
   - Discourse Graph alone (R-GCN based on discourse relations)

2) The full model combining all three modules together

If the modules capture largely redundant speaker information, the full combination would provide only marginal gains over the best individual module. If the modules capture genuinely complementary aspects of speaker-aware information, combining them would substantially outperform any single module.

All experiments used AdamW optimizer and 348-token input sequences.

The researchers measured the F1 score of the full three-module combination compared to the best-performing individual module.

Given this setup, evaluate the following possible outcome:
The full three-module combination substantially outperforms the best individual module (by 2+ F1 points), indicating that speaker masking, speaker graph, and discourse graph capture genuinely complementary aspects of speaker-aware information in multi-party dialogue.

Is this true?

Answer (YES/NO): NO